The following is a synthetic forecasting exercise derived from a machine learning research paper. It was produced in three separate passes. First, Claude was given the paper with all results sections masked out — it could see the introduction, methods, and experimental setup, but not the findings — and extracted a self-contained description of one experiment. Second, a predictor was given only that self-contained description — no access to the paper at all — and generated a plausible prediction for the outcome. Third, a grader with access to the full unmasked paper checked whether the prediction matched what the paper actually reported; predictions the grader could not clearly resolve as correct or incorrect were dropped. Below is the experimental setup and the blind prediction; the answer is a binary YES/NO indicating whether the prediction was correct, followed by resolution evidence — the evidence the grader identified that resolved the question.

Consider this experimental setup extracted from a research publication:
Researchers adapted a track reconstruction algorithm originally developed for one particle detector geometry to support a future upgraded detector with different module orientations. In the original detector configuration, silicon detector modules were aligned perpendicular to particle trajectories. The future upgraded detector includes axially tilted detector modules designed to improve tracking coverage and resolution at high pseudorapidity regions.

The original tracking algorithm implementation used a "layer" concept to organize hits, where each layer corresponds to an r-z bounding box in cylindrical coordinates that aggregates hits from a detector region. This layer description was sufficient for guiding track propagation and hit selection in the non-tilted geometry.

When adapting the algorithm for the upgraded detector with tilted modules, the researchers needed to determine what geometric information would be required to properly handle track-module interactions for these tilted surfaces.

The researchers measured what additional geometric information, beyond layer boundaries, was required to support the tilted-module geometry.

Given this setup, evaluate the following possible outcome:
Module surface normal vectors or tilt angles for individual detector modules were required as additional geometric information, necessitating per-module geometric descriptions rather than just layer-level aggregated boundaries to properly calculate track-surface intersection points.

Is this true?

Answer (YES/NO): YES